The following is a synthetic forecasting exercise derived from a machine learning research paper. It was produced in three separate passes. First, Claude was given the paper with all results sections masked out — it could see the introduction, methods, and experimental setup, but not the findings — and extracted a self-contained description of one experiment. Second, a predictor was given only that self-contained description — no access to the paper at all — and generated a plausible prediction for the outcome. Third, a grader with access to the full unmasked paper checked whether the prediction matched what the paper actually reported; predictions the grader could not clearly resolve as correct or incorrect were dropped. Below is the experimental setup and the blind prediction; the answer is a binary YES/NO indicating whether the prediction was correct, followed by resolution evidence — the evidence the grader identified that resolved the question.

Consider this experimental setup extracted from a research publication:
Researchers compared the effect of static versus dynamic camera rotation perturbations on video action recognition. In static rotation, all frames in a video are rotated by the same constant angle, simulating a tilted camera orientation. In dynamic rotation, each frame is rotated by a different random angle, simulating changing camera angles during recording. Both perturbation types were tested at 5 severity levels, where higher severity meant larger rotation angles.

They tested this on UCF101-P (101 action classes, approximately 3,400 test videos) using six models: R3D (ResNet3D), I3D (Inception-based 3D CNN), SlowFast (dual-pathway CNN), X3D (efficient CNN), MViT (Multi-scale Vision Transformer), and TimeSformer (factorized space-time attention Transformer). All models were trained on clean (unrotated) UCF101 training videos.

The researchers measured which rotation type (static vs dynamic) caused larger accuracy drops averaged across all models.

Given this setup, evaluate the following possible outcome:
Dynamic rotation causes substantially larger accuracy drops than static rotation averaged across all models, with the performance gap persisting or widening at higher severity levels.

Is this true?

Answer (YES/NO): NO